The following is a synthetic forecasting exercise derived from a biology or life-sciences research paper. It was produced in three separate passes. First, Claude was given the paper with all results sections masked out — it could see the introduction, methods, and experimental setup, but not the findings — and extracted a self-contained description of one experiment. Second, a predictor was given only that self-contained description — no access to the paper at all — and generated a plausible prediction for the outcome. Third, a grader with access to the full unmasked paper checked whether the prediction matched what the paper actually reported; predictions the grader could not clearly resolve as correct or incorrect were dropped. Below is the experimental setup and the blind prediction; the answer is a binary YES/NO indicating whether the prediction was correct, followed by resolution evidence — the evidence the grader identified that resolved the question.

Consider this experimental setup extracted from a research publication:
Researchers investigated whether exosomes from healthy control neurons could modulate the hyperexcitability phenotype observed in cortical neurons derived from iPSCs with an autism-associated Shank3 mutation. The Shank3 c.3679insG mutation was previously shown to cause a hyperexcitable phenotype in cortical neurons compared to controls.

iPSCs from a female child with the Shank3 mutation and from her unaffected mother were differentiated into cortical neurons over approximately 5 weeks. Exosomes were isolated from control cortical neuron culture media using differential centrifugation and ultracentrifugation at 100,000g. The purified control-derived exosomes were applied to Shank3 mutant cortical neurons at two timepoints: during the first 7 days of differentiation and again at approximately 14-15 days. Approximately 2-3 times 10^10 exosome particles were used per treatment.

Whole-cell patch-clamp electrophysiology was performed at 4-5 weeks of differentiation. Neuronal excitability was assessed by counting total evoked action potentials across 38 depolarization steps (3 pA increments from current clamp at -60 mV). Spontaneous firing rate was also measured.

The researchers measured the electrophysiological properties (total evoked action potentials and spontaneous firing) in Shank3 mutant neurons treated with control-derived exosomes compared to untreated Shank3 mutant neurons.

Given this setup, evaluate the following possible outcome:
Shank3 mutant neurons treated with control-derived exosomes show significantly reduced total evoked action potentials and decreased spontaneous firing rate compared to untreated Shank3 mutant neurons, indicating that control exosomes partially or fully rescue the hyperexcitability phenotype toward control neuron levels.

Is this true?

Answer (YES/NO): NO